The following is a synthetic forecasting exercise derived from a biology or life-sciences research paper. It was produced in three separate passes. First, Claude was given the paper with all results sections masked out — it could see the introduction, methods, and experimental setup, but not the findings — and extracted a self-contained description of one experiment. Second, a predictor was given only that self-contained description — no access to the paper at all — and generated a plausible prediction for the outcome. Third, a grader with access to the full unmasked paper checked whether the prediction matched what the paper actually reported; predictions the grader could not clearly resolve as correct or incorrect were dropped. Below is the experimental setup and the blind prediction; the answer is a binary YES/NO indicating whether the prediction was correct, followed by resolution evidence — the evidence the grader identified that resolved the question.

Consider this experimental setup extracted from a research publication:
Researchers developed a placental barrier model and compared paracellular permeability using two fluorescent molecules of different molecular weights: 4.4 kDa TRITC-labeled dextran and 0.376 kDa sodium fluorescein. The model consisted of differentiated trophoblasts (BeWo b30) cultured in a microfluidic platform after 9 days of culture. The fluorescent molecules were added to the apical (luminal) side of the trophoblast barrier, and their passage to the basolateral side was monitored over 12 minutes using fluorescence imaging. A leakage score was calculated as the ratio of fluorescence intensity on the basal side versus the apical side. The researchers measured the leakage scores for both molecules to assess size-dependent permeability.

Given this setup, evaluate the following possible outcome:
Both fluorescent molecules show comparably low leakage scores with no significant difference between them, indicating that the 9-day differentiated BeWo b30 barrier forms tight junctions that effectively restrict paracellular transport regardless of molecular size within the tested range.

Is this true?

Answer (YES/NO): NO